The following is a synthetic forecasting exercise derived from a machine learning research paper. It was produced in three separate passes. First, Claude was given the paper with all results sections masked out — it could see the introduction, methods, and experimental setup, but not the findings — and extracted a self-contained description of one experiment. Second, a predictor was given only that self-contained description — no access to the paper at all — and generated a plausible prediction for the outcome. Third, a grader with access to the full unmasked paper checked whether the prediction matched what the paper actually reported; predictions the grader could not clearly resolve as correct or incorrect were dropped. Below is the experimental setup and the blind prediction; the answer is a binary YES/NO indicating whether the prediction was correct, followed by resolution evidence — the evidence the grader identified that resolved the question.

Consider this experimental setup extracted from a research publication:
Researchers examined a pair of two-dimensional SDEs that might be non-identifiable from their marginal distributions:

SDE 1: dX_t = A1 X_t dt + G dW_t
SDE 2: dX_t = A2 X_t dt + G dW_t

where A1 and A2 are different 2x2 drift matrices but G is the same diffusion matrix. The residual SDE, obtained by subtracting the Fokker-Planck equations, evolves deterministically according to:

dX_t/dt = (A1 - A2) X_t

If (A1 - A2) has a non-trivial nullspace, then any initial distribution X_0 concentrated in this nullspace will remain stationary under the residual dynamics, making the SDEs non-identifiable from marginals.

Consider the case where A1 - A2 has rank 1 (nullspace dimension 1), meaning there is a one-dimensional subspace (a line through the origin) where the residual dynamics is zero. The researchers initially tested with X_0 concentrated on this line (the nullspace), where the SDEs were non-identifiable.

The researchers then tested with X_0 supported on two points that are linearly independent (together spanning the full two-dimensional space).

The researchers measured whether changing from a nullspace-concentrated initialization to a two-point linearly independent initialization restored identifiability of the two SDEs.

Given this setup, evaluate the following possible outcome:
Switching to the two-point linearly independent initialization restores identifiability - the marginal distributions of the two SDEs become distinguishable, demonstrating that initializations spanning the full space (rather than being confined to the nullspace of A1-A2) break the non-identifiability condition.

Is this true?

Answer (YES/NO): YES